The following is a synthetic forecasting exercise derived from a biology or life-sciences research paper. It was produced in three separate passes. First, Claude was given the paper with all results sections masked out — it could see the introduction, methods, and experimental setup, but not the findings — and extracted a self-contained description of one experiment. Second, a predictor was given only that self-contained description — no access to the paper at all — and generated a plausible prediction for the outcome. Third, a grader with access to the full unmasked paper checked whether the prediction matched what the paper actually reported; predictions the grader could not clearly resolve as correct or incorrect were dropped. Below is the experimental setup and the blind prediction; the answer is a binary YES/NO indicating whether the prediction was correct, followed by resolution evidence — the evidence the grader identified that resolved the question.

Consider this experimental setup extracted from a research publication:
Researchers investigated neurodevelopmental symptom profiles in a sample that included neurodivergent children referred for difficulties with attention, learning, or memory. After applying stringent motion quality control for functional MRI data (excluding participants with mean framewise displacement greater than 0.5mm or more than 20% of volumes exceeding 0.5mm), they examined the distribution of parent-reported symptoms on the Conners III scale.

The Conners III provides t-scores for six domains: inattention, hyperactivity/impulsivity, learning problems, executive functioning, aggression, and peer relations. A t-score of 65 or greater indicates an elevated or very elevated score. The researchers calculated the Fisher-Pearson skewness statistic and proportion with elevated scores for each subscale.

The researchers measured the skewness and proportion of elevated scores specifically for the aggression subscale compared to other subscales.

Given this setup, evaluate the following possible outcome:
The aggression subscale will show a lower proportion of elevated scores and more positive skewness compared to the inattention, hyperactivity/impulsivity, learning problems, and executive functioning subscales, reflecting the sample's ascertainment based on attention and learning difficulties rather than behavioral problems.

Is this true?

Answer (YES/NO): YES